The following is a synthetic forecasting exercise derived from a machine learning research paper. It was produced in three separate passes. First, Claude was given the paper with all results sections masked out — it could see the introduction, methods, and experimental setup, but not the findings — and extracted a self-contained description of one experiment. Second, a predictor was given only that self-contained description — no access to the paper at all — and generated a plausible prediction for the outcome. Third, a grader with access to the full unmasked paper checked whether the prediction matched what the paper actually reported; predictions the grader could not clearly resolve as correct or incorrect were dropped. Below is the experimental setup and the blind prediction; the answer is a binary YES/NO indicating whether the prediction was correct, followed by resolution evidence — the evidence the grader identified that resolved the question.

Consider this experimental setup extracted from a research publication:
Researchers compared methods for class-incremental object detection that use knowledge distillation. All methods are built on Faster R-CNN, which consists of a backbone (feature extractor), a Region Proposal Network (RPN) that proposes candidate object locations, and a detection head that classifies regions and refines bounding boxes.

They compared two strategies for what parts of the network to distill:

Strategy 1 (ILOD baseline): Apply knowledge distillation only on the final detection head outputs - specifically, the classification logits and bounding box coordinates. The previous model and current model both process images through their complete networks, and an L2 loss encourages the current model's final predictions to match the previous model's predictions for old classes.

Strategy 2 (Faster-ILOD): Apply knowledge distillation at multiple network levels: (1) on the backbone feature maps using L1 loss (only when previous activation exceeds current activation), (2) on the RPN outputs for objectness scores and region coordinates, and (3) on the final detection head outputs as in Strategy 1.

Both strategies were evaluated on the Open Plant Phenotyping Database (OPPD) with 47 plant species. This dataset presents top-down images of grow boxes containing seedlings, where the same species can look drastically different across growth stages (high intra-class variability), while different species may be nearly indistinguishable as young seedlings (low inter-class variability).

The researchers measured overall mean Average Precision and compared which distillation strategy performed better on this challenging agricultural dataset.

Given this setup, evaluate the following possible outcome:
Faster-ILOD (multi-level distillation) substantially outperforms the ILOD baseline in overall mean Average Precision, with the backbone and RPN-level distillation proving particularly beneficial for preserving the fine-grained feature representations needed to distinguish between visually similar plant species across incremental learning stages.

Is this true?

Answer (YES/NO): NO